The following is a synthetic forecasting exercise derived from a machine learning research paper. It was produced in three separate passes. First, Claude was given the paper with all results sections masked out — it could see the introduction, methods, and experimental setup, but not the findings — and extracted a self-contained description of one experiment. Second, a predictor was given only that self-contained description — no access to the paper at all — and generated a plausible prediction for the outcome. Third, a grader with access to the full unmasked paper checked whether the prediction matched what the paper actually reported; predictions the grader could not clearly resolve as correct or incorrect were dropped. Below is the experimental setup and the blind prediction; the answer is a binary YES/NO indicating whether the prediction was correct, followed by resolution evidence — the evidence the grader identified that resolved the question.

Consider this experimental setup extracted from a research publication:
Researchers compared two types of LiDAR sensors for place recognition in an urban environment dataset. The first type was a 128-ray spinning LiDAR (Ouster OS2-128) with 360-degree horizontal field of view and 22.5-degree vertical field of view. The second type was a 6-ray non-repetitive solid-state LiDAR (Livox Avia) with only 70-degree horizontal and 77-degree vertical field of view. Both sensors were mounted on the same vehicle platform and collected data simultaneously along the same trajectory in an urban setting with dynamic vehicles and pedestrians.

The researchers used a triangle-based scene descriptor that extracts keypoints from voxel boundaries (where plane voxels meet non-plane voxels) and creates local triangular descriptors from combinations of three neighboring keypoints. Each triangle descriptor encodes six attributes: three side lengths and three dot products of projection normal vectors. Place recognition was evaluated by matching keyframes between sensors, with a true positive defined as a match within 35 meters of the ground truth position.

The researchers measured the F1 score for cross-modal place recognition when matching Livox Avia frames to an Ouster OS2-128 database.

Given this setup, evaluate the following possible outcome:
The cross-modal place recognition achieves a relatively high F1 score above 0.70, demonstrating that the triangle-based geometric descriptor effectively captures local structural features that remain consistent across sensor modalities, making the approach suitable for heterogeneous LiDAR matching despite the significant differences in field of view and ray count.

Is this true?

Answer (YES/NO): NO